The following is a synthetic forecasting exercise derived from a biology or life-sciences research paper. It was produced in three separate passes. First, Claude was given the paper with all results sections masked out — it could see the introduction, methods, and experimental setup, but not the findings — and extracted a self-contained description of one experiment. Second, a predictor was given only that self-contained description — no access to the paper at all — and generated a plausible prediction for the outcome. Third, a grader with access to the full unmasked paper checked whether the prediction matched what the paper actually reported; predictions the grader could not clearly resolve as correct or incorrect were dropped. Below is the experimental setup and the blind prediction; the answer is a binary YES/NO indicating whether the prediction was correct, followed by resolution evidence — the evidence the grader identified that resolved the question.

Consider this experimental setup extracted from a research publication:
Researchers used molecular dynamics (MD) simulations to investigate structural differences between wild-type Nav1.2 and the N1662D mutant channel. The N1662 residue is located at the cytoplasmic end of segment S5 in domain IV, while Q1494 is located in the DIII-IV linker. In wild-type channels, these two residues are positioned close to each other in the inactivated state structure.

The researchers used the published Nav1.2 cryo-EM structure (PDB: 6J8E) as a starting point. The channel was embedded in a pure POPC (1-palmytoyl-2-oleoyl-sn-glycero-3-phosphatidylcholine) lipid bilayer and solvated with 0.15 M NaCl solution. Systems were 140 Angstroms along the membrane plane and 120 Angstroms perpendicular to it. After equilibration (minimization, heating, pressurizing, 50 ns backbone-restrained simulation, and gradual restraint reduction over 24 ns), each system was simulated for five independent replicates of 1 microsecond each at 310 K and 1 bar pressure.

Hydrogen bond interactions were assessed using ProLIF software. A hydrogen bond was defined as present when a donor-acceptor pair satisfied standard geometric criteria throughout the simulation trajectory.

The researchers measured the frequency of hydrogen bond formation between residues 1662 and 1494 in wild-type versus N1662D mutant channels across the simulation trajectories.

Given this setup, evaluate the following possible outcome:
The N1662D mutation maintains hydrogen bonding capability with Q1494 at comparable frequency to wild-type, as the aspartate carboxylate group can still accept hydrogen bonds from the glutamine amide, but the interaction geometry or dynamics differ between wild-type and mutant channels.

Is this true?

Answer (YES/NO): NO